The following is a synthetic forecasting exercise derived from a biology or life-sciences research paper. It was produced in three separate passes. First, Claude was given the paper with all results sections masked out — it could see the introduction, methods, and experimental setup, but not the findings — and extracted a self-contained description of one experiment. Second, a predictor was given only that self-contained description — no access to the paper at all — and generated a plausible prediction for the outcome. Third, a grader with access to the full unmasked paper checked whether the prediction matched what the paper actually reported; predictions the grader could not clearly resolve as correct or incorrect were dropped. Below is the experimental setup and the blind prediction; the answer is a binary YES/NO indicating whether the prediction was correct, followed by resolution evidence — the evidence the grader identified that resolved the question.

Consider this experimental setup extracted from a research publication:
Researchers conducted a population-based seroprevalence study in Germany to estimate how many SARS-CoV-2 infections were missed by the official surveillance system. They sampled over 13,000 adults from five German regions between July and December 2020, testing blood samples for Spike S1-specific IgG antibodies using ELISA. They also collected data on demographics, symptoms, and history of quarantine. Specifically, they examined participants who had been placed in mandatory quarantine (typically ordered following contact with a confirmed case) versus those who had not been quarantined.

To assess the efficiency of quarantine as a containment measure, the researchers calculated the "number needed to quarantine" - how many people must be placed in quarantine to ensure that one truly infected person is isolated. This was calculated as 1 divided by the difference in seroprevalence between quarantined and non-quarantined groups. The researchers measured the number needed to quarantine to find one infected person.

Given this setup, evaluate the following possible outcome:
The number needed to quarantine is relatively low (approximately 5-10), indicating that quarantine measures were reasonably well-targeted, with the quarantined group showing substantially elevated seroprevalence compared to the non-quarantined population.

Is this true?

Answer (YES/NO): YES